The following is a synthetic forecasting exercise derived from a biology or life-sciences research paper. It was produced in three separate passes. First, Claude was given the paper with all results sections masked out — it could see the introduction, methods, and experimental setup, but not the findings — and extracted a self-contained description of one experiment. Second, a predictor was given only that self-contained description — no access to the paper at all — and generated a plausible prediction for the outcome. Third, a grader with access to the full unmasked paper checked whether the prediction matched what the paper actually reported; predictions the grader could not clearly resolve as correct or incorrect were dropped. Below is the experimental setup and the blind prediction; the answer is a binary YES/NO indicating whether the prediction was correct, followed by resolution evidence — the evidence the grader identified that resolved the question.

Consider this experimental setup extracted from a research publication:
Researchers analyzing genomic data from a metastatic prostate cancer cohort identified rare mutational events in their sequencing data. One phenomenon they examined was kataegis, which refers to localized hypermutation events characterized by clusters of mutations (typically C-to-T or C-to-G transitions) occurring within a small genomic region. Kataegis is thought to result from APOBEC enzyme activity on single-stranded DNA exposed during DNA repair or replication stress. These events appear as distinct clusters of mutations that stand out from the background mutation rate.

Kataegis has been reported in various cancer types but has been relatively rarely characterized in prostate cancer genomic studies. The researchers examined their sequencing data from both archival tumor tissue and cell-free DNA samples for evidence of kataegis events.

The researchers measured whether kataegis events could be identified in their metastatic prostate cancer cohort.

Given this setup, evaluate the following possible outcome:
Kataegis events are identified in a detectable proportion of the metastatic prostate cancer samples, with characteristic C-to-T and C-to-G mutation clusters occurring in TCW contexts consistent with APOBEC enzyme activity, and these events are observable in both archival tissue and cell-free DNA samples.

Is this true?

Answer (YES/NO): NO